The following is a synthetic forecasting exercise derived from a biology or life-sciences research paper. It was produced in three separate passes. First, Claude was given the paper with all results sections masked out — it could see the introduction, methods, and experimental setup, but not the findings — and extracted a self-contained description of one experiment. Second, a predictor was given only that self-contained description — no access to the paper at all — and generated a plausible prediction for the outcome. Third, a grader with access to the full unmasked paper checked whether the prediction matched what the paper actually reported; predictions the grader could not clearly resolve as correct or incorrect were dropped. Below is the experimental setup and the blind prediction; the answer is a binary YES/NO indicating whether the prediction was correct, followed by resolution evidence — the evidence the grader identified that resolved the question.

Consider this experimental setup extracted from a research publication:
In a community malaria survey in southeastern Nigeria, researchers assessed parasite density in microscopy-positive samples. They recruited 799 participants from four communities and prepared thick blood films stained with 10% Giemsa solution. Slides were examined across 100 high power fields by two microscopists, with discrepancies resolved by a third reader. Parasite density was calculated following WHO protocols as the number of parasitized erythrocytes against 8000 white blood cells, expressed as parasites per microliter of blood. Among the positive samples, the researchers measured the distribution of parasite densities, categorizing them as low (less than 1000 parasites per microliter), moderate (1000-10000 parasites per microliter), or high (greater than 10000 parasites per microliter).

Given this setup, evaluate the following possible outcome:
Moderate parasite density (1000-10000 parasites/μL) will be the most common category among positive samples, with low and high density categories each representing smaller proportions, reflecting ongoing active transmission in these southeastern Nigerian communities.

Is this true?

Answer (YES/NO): NO